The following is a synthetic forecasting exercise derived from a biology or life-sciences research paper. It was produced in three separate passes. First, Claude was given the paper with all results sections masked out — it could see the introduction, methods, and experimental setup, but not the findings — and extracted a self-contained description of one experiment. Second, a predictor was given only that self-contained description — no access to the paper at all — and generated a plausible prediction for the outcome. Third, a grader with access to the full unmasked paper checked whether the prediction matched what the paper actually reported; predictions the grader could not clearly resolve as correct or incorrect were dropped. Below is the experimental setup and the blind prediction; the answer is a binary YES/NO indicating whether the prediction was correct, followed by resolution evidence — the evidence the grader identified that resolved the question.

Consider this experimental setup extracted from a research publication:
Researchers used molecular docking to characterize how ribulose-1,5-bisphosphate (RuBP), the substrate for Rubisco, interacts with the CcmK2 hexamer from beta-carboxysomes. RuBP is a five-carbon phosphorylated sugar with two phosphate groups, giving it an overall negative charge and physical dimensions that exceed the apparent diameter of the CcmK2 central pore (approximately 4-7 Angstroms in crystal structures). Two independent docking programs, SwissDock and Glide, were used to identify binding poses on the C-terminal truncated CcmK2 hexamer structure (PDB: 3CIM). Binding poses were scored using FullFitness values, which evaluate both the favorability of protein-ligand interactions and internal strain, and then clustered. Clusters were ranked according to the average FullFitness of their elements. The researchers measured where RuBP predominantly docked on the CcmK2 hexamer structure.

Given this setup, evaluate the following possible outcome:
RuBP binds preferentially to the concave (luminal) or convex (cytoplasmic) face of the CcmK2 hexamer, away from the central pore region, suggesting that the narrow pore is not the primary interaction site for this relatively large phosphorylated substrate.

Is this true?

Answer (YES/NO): NO